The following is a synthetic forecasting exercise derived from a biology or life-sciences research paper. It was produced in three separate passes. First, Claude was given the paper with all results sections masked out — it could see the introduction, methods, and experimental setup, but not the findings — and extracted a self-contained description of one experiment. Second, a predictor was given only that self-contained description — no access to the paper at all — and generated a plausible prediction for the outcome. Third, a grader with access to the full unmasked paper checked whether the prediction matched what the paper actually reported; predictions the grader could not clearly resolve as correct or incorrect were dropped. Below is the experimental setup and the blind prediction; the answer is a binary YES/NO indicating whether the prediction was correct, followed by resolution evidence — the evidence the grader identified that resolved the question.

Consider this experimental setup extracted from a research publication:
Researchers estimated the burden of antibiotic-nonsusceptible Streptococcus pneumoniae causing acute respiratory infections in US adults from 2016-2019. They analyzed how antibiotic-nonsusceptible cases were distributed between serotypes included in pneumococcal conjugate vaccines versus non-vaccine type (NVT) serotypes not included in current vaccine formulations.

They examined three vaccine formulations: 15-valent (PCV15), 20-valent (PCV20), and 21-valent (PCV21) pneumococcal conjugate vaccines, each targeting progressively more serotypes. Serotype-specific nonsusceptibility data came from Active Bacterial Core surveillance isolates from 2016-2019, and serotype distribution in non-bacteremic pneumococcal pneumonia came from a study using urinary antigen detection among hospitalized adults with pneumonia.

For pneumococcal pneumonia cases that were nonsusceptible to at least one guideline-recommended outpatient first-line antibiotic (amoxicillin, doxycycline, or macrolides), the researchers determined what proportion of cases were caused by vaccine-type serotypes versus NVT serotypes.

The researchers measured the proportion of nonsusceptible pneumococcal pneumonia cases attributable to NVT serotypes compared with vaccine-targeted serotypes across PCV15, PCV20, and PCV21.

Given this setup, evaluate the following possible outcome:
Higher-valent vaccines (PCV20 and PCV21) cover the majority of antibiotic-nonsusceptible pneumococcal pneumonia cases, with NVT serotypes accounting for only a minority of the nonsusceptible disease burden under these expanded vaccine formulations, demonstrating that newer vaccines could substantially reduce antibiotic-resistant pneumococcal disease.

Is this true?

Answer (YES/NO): YES